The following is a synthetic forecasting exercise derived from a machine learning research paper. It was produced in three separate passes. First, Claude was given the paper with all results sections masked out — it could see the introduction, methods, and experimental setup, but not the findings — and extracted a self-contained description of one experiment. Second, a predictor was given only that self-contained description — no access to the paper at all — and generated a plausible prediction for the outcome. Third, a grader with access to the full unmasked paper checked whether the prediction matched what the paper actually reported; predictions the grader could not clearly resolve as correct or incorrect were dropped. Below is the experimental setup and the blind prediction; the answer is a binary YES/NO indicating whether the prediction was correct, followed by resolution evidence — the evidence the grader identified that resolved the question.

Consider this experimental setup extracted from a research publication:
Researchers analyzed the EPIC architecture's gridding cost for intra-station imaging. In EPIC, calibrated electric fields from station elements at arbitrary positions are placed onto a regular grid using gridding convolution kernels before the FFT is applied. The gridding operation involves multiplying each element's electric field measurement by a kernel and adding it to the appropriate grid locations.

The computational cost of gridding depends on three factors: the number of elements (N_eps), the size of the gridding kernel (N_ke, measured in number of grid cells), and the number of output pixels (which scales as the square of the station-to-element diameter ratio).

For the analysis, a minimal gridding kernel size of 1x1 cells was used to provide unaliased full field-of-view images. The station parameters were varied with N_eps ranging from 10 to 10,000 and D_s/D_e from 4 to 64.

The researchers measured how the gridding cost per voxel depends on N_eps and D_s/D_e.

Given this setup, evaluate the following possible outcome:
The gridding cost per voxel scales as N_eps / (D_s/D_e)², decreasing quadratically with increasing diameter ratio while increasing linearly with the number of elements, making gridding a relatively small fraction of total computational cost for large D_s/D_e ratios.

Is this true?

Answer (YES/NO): YES